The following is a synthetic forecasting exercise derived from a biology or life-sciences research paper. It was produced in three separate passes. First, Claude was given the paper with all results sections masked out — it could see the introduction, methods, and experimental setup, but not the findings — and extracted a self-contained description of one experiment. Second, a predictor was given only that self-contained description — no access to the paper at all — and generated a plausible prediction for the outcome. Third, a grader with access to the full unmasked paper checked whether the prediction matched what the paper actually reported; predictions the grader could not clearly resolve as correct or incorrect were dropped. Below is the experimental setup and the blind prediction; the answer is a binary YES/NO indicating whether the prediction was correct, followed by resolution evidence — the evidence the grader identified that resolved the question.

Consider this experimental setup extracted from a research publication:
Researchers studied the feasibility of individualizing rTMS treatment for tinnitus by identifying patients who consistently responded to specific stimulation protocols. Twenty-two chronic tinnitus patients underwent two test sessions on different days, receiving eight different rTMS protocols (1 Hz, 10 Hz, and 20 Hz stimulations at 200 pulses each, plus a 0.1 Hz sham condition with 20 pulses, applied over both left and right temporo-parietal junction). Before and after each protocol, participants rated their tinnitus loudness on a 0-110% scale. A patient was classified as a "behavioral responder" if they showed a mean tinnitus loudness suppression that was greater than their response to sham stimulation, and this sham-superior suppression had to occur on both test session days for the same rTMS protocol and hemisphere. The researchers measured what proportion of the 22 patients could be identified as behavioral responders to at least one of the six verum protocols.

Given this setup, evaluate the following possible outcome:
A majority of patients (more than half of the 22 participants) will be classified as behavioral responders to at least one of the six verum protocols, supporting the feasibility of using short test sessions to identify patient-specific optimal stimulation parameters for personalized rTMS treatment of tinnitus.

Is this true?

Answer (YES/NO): YES